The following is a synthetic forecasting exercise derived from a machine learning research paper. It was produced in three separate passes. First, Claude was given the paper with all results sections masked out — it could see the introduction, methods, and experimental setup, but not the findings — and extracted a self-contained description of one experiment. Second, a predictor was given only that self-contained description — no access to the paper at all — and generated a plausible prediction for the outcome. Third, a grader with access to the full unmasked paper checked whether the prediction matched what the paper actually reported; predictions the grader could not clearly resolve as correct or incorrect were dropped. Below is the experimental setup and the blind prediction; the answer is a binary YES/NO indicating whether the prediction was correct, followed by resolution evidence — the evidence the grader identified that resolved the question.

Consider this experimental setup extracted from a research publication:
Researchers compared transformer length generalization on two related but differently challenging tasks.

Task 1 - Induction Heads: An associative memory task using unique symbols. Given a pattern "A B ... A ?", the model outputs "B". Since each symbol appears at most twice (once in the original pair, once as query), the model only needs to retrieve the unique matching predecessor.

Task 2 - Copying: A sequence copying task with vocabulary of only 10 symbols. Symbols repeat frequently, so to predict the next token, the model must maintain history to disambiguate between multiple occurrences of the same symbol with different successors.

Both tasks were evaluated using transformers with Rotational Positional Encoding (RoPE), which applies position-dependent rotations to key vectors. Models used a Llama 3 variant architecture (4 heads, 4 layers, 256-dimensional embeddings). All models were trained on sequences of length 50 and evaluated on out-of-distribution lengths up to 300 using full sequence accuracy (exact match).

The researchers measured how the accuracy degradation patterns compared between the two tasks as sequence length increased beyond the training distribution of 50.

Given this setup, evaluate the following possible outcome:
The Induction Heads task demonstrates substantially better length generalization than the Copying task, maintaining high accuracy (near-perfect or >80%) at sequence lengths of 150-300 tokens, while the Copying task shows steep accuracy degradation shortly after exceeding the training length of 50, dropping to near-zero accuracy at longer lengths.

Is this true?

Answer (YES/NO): NO